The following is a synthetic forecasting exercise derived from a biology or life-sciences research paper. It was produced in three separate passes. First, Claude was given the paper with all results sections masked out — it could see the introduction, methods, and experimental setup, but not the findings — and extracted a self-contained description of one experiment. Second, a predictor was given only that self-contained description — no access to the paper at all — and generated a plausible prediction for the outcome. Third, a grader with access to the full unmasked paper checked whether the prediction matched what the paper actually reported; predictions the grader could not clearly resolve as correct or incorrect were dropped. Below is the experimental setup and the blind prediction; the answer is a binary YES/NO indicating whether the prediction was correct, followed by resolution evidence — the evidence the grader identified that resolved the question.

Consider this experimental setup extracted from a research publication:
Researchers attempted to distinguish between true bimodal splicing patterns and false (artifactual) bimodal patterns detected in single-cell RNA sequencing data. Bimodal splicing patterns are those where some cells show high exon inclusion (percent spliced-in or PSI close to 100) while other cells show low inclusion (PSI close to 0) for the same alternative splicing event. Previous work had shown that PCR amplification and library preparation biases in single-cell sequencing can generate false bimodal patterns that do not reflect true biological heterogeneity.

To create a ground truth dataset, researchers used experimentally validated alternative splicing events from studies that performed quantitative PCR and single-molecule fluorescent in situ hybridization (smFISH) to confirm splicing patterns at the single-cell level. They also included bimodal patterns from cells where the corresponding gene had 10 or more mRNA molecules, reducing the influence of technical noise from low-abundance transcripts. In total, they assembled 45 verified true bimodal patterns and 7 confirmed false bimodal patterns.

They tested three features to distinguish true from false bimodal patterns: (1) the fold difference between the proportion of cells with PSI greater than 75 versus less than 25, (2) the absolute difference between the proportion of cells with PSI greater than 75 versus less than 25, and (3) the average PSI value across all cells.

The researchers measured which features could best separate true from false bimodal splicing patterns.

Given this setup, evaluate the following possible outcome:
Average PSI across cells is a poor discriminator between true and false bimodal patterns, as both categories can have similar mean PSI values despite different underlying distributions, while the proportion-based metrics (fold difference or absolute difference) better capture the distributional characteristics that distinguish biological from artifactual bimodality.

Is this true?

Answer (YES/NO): NO